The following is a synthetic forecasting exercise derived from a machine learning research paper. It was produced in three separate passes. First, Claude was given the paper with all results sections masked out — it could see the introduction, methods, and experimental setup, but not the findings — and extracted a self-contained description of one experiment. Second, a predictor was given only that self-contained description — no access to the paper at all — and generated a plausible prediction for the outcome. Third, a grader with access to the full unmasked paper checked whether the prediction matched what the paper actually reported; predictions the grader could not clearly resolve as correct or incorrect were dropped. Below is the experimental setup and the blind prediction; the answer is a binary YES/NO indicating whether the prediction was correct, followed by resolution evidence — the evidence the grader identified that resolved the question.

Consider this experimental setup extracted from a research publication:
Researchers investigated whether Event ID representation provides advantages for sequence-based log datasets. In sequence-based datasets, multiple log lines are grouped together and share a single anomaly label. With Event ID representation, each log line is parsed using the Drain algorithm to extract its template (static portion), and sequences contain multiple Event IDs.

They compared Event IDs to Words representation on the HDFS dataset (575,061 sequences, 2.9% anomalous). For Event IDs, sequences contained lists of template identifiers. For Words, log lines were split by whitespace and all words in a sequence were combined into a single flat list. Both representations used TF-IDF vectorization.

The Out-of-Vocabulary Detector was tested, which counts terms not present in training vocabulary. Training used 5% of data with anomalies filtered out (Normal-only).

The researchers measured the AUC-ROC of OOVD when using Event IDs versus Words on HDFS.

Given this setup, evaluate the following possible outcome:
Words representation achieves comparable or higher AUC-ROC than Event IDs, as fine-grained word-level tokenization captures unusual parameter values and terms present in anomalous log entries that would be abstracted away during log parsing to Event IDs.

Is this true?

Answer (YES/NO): YES